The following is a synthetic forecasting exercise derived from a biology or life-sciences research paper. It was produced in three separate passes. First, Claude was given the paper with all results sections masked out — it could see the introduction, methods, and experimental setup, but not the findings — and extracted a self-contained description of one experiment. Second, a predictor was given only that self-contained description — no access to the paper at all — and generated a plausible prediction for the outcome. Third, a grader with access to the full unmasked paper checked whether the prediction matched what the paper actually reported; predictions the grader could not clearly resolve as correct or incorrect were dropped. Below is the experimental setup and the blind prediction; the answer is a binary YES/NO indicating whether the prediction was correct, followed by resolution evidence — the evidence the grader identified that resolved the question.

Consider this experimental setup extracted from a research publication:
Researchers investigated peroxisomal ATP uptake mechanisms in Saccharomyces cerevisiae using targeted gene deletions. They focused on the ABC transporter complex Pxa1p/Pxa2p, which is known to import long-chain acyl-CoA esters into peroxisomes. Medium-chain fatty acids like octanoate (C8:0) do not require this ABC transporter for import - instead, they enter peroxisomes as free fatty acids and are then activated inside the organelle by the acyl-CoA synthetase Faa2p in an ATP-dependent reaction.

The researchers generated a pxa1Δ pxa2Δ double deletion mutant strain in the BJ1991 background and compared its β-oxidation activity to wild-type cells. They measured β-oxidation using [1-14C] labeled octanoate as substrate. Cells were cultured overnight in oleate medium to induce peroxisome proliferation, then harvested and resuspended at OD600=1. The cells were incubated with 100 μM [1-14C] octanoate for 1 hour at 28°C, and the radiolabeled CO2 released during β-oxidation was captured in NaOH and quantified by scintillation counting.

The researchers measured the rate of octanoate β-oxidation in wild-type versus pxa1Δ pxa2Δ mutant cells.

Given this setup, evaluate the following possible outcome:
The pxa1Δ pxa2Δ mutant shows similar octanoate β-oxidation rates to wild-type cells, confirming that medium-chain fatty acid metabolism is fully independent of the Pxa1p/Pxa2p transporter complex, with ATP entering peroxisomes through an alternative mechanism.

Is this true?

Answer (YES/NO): NO